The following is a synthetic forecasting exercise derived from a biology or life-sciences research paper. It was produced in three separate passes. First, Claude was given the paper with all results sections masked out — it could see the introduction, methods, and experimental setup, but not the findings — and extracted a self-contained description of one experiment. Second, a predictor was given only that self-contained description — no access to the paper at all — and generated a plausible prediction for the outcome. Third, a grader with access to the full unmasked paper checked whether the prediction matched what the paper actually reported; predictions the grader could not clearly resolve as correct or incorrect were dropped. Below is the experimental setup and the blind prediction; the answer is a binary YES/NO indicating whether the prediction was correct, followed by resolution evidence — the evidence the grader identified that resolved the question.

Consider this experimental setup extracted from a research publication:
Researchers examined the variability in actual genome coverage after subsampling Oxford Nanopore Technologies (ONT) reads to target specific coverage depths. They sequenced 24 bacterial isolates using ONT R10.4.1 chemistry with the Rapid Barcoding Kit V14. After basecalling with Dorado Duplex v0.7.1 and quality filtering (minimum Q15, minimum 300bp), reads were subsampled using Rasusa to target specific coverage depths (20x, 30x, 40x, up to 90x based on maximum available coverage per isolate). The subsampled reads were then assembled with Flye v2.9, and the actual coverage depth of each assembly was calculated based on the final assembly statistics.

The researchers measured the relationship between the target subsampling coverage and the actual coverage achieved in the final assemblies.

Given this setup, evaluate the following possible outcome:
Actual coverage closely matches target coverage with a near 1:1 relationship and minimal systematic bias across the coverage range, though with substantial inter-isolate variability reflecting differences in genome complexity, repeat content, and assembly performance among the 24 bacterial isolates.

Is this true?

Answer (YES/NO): NO